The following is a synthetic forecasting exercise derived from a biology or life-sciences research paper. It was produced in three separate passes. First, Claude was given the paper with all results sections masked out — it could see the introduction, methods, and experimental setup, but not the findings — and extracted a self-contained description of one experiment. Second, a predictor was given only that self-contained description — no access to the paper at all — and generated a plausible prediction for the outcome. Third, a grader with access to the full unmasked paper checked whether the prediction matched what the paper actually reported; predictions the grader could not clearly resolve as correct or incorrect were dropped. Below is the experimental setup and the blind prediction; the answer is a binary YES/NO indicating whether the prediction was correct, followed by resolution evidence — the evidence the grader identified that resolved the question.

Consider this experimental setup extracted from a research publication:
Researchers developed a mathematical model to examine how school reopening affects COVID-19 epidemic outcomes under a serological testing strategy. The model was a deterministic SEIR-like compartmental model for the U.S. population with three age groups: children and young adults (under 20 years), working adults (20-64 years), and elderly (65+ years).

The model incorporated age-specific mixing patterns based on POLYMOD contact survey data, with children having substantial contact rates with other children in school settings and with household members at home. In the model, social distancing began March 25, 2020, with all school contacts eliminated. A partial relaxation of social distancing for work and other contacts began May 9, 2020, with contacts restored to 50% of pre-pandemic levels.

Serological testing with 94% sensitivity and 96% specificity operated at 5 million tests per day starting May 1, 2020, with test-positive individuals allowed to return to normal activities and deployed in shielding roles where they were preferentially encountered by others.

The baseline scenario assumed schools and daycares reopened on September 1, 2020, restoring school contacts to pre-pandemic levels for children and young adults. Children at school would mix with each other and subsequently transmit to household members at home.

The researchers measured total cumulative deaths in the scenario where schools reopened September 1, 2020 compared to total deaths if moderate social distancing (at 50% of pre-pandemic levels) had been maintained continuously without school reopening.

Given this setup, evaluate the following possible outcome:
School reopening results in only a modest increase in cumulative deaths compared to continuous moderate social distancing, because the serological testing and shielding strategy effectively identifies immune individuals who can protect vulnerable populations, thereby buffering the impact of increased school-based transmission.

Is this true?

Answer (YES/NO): NO